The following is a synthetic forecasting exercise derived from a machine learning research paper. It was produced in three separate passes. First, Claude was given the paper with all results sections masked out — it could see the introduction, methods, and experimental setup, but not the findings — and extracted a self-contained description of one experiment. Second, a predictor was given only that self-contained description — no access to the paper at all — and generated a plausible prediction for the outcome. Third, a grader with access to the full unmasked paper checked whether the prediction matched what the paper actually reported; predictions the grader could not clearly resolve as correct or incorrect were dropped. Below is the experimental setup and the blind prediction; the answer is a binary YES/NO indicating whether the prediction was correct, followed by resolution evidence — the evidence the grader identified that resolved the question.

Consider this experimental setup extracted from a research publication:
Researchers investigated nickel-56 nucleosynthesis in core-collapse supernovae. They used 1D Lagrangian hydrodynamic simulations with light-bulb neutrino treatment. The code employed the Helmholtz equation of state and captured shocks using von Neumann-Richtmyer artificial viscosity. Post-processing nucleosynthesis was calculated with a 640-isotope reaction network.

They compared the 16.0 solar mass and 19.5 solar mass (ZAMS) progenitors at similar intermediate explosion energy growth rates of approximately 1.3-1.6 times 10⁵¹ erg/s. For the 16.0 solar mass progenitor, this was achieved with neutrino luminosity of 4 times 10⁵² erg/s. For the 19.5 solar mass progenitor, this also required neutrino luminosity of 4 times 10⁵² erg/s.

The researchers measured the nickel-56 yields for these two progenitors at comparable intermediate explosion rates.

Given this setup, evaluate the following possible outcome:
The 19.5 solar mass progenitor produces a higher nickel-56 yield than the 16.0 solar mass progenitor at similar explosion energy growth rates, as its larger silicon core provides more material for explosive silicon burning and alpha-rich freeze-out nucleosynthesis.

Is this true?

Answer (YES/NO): YES